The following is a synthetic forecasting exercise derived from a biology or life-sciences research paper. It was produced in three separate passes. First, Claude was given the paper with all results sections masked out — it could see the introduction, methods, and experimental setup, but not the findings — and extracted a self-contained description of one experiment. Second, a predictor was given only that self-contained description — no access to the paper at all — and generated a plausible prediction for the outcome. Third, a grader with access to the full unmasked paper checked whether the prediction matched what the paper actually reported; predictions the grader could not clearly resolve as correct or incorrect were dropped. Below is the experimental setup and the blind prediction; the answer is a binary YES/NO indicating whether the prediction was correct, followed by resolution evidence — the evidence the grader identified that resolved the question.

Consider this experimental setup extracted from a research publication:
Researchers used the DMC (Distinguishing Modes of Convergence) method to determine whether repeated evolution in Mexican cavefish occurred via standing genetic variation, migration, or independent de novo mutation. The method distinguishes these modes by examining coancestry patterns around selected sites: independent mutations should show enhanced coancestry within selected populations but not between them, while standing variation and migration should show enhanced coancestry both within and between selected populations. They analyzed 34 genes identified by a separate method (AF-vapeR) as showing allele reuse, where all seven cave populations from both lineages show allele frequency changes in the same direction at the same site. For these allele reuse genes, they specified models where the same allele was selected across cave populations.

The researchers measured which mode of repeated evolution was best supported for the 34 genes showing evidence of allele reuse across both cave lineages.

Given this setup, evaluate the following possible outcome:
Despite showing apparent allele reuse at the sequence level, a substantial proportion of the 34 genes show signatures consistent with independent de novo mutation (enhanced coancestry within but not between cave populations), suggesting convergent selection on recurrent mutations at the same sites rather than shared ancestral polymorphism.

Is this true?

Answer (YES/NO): NO